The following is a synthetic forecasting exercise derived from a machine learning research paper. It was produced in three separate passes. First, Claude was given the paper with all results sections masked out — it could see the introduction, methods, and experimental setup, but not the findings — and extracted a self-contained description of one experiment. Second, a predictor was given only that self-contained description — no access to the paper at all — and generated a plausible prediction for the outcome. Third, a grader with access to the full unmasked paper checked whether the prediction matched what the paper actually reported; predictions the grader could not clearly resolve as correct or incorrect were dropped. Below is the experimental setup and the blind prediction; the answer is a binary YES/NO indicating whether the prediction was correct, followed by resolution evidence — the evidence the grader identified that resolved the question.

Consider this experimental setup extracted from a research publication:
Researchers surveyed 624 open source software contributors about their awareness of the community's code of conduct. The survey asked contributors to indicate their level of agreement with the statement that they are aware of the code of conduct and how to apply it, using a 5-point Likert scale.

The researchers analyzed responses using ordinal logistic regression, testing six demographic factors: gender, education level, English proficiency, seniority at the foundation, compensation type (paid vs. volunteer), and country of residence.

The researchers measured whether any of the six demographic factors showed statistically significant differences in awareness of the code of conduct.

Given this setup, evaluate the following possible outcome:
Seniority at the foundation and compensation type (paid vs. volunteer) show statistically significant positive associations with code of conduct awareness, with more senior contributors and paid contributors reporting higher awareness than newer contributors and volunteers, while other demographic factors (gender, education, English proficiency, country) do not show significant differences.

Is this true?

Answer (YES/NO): NO